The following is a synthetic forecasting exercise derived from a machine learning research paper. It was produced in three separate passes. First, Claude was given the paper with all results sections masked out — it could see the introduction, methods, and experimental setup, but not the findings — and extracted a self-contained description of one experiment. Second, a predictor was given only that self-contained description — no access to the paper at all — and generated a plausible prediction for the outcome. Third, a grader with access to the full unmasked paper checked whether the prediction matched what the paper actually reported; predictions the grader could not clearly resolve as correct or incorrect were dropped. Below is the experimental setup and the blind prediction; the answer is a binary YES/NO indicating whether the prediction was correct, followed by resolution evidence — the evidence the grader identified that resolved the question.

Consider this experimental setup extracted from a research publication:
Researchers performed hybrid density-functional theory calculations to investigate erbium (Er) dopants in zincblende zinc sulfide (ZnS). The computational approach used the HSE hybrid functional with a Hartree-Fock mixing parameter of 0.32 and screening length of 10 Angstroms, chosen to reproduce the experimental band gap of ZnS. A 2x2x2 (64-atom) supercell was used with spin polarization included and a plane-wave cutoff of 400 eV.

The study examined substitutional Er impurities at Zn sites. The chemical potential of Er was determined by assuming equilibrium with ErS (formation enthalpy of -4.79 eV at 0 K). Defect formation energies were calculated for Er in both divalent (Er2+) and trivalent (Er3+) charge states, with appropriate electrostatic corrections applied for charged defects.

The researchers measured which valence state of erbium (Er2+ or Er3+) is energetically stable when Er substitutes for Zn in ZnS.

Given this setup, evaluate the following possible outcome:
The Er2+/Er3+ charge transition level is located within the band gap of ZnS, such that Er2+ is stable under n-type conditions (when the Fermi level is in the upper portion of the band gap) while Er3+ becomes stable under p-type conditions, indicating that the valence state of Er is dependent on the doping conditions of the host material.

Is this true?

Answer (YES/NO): NO